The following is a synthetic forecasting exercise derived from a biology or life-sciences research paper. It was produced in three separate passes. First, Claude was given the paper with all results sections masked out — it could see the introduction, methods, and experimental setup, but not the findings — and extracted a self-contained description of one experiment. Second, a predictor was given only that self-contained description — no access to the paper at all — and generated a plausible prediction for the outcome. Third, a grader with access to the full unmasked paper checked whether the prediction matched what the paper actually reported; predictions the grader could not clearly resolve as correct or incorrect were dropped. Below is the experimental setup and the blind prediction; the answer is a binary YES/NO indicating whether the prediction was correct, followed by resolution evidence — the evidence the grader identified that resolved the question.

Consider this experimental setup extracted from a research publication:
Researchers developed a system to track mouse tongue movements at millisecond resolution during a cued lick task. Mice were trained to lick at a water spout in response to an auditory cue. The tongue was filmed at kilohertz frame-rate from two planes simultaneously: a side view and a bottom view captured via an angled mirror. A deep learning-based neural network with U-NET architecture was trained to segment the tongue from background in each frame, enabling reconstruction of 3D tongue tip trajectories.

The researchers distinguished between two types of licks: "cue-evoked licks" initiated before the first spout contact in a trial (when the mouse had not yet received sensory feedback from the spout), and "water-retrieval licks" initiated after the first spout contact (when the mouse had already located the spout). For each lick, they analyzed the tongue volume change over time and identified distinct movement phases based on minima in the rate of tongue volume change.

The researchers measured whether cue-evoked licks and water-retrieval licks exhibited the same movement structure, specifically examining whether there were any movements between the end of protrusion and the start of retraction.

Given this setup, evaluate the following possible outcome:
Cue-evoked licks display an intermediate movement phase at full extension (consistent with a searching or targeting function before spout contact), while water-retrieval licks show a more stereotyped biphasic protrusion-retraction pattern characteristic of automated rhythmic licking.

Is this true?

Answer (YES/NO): YES